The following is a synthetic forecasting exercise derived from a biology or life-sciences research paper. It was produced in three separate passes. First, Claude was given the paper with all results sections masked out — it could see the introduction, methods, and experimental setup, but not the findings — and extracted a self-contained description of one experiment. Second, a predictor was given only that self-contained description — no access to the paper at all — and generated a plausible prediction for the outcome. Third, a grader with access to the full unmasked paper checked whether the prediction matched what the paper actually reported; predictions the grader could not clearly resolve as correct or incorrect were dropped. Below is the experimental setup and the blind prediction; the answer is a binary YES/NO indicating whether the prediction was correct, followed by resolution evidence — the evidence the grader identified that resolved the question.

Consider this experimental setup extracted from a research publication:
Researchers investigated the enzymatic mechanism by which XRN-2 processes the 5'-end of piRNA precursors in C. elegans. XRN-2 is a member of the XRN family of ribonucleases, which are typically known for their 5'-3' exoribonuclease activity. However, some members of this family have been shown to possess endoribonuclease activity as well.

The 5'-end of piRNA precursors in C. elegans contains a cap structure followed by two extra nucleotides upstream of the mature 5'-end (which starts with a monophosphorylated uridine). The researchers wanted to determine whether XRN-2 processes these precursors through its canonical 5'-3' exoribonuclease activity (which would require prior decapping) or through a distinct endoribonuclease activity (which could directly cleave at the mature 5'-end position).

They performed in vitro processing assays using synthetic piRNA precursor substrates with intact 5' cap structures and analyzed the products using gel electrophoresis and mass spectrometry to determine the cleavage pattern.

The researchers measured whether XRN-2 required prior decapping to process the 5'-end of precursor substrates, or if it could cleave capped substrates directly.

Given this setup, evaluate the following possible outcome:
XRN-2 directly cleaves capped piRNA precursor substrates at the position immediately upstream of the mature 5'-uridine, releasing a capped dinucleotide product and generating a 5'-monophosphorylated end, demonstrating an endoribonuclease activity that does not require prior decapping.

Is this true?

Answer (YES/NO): YES